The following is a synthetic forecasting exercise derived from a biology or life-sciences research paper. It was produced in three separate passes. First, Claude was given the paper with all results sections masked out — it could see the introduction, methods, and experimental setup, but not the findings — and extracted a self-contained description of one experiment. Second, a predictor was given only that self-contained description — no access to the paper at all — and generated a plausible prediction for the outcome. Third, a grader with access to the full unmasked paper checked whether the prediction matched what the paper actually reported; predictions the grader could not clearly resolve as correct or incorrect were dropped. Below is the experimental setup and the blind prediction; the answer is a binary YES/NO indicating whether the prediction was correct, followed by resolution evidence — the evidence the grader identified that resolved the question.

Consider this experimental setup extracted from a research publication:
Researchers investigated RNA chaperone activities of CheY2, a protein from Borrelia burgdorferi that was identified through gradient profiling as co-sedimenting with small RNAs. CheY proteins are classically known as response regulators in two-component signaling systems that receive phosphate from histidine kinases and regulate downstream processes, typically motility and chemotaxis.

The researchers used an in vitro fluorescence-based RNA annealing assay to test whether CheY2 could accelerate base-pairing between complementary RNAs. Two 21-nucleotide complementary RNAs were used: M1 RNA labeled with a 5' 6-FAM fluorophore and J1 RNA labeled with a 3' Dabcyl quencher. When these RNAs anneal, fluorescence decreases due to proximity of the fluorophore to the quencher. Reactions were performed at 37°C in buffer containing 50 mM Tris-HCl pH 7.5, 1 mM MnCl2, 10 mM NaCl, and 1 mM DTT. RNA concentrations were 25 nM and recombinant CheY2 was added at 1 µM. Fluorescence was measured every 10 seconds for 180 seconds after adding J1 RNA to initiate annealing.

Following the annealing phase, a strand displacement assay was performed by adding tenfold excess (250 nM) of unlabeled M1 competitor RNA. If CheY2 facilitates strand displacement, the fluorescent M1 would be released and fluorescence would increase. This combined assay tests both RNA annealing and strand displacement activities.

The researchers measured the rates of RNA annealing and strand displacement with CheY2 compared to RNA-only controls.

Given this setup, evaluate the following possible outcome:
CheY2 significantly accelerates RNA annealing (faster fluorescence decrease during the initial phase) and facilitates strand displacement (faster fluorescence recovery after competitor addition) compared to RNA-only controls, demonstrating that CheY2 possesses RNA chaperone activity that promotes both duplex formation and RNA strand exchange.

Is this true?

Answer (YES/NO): NO